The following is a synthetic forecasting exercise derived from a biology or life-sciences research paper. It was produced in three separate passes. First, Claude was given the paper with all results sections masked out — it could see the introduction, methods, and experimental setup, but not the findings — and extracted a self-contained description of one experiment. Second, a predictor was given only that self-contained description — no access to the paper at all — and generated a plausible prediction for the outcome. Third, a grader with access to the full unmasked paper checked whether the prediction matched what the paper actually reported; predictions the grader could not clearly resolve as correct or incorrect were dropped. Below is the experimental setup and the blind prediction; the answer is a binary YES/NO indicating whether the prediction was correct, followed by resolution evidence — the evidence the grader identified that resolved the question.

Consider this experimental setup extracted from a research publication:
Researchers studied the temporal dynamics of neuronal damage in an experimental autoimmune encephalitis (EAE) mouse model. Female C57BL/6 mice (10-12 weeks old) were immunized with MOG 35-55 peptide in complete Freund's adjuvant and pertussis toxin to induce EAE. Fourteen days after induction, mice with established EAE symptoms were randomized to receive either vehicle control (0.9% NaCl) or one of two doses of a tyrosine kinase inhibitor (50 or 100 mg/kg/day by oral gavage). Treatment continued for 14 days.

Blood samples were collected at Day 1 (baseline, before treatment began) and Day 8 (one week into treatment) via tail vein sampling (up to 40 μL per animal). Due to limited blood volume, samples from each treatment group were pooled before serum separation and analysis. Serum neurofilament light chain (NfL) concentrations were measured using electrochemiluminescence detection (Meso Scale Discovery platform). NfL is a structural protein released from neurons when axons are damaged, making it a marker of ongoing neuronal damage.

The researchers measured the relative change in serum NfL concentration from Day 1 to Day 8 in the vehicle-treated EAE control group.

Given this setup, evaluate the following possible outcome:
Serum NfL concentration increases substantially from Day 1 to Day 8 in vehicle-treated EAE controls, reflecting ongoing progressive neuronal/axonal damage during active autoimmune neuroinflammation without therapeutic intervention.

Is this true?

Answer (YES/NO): YES